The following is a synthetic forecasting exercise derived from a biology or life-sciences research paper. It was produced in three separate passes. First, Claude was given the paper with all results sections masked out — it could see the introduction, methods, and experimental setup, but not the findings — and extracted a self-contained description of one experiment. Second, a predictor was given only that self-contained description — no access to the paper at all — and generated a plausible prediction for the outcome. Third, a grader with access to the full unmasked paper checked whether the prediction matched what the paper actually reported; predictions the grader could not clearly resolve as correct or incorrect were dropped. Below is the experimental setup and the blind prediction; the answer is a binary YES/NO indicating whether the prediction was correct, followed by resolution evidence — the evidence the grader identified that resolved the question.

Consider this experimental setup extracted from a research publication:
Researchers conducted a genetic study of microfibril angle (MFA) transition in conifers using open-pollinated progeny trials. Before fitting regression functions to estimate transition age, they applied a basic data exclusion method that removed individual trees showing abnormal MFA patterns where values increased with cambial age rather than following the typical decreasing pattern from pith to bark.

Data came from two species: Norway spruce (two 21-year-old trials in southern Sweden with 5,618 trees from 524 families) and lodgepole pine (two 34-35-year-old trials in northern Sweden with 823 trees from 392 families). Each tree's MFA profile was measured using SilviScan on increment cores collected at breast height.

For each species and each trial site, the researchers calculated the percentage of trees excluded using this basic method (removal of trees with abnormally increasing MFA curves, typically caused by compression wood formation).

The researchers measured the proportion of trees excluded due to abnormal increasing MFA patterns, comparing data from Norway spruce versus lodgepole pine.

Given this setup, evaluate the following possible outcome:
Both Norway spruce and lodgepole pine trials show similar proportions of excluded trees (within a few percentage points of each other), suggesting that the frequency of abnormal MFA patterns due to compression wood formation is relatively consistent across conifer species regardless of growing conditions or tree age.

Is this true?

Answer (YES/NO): NO